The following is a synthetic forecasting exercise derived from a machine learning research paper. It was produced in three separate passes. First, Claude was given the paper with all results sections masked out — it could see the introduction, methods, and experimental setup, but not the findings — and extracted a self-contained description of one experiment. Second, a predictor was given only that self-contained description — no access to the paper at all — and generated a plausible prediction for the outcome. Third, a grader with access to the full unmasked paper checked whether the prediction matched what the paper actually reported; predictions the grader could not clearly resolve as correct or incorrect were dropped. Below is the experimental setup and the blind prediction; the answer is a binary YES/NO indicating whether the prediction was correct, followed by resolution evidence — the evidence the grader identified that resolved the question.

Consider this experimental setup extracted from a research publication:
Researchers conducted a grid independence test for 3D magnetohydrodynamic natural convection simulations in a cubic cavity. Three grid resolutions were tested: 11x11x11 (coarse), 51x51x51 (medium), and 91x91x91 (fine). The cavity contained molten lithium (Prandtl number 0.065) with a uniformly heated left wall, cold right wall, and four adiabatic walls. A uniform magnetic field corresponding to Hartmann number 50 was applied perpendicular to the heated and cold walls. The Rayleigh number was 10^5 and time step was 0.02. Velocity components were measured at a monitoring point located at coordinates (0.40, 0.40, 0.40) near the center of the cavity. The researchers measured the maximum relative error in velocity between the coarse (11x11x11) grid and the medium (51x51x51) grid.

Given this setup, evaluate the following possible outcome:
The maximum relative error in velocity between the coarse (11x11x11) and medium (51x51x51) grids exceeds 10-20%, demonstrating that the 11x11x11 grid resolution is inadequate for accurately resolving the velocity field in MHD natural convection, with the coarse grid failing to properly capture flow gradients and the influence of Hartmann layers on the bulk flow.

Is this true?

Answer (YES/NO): YES